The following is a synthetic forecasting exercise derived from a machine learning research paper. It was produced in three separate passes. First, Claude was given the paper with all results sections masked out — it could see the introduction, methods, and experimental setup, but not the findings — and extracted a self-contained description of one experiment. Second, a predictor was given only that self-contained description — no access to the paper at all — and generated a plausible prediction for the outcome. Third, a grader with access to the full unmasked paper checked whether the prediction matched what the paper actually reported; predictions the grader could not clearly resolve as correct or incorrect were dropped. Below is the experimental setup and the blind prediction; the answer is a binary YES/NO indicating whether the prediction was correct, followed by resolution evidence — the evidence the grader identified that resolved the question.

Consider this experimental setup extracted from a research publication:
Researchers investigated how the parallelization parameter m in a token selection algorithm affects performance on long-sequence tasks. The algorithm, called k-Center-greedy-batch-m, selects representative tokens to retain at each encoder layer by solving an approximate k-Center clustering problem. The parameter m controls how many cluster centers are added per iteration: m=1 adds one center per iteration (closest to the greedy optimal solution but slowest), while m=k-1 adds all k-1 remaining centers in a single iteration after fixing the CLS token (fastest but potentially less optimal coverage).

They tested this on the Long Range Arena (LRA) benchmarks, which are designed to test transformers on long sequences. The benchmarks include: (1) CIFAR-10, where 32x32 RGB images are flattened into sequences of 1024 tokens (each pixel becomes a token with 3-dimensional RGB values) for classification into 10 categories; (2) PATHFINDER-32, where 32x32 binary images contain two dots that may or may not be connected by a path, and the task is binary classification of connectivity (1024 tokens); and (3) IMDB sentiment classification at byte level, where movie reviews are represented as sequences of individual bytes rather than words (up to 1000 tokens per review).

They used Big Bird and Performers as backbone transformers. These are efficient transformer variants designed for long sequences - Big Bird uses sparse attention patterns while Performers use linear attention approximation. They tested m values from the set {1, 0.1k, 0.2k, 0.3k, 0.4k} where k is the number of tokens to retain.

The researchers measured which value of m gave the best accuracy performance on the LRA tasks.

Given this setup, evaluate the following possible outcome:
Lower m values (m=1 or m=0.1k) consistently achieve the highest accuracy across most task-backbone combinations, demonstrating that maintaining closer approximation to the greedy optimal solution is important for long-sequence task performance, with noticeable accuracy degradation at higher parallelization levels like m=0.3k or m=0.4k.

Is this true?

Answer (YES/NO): NO